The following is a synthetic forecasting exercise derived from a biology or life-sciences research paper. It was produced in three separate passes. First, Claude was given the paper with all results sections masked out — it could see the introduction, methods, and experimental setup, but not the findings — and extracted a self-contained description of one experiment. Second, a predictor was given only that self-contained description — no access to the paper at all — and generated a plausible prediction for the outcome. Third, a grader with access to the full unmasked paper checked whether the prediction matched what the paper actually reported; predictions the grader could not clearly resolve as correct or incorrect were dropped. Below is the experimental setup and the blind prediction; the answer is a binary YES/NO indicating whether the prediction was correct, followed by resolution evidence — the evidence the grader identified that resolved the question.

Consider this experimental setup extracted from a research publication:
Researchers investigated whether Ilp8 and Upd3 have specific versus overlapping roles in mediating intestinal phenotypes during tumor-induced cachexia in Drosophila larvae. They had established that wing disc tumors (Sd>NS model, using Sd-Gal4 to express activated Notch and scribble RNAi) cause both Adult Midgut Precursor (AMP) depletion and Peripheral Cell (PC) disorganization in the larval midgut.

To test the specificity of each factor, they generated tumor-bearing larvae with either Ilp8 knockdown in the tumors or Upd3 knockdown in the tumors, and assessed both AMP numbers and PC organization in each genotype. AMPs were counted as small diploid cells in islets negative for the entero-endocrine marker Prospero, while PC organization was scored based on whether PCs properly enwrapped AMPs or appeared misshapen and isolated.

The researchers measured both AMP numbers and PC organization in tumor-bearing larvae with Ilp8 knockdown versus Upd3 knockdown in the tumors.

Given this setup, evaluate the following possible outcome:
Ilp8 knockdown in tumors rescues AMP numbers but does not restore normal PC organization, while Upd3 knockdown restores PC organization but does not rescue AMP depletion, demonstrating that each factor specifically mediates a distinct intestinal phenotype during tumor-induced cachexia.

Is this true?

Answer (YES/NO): NO